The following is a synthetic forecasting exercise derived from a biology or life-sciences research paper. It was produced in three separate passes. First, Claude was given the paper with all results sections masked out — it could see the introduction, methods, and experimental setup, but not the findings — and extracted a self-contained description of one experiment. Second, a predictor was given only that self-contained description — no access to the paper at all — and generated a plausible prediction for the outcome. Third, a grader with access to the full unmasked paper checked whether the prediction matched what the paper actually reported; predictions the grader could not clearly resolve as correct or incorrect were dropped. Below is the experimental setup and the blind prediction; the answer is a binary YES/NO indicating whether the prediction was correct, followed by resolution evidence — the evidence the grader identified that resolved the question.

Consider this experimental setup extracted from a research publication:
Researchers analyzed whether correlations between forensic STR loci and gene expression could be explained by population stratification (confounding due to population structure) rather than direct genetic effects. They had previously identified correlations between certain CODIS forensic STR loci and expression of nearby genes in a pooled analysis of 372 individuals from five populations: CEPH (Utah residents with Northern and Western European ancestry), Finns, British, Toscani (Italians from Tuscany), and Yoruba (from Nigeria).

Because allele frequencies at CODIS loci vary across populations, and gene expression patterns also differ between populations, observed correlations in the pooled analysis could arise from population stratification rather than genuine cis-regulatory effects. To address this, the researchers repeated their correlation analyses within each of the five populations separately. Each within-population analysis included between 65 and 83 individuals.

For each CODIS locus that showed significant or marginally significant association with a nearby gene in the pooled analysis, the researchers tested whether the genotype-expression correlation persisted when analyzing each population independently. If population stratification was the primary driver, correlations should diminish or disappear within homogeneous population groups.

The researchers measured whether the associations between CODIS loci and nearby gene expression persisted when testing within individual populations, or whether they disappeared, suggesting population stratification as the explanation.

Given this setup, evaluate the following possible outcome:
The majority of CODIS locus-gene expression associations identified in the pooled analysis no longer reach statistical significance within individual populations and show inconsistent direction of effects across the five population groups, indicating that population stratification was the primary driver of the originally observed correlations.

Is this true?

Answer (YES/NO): NO